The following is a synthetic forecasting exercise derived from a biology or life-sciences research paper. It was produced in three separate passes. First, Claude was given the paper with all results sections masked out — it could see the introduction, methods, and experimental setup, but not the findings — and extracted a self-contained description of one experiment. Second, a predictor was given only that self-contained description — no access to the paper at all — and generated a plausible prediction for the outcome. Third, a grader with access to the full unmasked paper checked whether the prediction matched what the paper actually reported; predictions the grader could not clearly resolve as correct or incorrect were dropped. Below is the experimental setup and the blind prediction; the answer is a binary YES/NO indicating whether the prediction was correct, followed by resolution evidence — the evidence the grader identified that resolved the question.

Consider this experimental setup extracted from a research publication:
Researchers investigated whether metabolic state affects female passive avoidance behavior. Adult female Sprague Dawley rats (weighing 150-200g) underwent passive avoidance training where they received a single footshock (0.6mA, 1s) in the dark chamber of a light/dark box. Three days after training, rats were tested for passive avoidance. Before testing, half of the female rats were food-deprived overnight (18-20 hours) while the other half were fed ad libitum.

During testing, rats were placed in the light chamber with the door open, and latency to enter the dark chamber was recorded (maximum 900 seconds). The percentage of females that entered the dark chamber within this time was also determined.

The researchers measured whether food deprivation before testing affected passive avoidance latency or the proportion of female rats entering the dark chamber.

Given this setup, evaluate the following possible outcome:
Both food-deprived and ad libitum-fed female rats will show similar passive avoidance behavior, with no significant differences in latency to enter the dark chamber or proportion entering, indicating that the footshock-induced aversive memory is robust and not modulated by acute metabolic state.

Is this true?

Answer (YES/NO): YES